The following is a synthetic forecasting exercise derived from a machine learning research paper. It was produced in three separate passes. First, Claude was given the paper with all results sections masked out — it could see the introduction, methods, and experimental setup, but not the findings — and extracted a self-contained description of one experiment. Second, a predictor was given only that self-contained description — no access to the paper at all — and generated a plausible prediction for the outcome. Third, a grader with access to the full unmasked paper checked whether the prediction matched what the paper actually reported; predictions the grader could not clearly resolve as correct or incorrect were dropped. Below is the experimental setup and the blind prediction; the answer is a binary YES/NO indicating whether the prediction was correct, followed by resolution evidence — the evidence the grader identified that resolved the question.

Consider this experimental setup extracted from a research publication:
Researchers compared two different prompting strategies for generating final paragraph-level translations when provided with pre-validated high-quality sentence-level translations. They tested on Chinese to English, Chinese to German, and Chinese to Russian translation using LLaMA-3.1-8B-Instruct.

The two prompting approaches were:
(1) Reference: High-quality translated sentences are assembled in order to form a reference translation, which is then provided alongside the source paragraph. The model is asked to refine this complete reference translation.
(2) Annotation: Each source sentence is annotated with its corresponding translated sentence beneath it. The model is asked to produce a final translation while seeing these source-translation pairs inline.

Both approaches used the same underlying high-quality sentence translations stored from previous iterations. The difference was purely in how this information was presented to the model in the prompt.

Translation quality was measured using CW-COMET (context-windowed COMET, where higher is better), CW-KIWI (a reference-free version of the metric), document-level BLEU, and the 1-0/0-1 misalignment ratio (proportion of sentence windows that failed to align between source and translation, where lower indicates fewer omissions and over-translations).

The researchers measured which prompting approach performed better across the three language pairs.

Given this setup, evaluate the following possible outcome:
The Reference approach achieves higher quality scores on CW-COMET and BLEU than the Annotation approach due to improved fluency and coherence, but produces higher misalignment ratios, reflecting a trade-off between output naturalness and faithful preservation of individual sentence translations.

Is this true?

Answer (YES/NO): NO